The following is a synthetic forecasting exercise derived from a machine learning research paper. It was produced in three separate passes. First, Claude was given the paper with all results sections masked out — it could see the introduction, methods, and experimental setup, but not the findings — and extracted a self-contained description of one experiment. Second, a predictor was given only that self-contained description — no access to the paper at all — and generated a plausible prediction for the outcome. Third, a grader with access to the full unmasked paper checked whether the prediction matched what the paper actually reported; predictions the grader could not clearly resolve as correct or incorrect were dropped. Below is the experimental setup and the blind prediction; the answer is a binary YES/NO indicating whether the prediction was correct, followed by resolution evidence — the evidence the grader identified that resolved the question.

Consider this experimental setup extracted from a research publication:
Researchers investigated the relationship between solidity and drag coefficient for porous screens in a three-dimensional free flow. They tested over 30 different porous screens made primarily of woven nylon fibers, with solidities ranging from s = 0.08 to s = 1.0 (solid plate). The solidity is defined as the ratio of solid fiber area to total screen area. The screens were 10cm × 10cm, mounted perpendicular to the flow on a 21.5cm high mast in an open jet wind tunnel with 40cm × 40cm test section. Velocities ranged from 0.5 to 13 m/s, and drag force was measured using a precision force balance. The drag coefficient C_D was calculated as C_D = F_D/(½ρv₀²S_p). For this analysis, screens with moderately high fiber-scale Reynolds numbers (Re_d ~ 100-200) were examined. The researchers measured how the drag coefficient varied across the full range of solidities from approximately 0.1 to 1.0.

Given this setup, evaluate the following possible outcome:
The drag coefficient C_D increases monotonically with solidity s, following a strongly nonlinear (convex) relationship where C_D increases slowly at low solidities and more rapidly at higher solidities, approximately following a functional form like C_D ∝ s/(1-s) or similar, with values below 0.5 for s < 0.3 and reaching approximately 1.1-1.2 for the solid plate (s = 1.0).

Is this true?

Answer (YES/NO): NO